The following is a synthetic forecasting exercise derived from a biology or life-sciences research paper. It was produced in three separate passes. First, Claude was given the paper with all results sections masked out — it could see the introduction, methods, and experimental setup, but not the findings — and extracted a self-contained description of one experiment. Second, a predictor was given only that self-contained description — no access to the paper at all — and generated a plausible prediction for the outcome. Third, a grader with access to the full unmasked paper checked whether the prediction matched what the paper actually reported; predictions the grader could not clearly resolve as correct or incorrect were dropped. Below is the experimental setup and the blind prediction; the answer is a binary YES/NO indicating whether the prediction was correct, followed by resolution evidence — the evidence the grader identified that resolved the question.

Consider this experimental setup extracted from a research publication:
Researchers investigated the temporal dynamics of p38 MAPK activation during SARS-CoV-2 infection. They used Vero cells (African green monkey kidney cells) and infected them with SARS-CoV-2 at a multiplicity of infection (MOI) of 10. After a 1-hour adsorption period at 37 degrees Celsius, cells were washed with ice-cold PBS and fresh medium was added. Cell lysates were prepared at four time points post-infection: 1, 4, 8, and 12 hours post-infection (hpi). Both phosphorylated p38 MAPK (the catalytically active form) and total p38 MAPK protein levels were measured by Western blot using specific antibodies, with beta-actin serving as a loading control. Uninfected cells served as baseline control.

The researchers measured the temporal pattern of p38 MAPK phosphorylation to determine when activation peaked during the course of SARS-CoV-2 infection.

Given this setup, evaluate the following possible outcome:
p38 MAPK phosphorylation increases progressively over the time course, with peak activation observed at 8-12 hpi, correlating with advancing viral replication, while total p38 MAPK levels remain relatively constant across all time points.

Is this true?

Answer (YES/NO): YES